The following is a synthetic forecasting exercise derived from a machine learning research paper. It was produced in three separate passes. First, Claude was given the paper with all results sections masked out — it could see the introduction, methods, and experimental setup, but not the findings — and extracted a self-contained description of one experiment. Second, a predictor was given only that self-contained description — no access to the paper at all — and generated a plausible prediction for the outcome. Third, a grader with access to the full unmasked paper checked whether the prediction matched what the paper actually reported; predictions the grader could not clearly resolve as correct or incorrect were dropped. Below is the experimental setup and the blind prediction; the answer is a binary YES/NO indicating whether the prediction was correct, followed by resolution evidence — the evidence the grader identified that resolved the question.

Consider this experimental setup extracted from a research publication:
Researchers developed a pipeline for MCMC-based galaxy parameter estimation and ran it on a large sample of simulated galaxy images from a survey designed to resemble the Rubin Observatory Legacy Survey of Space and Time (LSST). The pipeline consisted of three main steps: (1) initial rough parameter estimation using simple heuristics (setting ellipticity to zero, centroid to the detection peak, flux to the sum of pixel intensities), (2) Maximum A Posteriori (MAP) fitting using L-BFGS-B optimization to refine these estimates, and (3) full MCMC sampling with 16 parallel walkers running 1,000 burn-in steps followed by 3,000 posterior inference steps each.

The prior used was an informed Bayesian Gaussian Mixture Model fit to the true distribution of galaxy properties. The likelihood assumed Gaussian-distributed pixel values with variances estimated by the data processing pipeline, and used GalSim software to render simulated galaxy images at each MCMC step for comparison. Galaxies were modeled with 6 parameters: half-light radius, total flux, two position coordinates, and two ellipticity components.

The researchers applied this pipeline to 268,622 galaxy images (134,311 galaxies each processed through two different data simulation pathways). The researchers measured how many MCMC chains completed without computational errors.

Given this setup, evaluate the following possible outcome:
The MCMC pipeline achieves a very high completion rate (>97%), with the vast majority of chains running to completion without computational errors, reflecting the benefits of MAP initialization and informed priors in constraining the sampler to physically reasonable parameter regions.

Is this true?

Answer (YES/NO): YES